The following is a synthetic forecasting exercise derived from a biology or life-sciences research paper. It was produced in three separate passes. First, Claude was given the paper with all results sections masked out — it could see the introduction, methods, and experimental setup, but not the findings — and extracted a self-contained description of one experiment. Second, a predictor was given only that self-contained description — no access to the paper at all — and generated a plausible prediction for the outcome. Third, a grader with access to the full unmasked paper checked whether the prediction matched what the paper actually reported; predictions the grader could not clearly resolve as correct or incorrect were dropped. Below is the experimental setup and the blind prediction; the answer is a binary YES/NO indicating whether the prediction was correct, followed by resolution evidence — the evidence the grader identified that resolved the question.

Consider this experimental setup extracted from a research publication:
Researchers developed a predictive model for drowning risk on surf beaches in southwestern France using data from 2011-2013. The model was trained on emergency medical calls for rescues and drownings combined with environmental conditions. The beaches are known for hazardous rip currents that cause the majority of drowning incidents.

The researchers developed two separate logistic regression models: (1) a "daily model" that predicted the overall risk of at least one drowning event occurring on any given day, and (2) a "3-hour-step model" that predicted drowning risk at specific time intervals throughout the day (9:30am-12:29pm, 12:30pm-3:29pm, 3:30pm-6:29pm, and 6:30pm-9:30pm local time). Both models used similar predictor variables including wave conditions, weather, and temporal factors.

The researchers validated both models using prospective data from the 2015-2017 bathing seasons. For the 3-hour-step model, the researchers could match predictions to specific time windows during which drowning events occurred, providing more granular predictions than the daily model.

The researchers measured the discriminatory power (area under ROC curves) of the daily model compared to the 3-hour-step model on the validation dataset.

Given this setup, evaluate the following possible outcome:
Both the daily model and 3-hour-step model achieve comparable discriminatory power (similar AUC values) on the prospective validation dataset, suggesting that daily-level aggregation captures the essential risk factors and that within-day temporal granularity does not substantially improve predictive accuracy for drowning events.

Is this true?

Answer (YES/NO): YES